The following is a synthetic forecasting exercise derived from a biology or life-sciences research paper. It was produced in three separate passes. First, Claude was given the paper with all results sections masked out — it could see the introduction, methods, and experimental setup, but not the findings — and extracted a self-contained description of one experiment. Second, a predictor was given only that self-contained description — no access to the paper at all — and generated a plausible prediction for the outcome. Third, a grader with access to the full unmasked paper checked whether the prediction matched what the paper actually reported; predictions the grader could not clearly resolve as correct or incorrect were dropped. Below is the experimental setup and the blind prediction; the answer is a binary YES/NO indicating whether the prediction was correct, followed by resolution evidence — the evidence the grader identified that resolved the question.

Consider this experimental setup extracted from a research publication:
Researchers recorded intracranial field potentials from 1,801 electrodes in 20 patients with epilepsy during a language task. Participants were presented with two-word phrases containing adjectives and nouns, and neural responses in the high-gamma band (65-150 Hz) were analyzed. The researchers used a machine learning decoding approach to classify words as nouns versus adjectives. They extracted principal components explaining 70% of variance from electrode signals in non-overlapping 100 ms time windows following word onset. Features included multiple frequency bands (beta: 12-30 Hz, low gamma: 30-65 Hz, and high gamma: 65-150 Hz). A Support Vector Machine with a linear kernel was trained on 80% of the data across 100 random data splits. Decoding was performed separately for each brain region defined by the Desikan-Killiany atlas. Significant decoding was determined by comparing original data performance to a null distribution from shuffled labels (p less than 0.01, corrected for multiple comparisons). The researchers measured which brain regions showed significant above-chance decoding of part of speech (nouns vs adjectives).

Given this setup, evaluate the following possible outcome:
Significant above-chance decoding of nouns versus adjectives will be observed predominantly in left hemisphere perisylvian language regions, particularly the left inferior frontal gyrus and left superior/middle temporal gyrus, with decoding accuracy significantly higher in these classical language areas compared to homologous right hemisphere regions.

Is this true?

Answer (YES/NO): NO